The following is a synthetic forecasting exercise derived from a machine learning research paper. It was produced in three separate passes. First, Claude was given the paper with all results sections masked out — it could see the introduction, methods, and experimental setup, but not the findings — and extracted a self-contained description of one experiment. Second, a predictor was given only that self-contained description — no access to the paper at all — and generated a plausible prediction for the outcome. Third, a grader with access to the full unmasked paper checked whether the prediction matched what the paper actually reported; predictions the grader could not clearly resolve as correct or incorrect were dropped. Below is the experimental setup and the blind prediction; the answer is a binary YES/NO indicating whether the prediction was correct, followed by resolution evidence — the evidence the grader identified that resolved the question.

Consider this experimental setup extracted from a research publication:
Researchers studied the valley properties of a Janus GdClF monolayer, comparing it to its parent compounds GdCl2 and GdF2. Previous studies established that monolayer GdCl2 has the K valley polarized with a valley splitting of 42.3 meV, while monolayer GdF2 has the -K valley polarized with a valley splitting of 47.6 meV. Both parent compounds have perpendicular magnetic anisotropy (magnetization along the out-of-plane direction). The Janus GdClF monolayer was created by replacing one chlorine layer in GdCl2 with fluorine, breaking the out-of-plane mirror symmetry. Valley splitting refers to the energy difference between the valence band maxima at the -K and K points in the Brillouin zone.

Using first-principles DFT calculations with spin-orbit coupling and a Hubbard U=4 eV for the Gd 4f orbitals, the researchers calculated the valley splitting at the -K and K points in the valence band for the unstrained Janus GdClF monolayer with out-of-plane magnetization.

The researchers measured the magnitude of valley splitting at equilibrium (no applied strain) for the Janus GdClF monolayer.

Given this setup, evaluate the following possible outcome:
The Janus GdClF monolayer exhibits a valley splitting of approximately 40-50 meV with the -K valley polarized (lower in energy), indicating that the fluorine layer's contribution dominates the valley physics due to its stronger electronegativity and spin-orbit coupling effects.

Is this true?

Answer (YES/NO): NO